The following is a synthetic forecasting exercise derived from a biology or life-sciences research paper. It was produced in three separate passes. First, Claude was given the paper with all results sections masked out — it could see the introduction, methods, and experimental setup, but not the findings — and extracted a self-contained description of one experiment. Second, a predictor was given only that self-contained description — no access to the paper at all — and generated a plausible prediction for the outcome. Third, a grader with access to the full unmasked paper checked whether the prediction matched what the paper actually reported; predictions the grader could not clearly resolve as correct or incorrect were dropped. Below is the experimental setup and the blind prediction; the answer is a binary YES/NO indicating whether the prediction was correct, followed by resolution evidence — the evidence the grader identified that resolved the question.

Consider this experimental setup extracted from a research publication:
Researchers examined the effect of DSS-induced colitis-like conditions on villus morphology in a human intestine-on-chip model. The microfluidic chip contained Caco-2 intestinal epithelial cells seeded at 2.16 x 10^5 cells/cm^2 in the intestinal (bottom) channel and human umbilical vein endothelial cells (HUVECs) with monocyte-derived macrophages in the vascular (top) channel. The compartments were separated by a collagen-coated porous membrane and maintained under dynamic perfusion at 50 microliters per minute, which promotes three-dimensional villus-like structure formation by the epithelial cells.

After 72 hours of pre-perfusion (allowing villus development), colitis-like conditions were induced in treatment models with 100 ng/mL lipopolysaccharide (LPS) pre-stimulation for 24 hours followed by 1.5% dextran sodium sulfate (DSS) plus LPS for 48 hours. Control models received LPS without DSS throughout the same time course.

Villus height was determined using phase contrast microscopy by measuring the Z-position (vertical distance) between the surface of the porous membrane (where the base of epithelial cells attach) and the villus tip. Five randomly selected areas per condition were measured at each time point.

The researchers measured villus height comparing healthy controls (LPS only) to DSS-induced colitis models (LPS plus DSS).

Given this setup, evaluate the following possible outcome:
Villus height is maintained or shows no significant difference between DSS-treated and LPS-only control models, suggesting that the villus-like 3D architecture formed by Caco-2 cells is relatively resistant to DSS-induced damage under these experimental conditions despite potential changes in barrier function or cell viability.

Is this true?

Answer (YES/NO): NO